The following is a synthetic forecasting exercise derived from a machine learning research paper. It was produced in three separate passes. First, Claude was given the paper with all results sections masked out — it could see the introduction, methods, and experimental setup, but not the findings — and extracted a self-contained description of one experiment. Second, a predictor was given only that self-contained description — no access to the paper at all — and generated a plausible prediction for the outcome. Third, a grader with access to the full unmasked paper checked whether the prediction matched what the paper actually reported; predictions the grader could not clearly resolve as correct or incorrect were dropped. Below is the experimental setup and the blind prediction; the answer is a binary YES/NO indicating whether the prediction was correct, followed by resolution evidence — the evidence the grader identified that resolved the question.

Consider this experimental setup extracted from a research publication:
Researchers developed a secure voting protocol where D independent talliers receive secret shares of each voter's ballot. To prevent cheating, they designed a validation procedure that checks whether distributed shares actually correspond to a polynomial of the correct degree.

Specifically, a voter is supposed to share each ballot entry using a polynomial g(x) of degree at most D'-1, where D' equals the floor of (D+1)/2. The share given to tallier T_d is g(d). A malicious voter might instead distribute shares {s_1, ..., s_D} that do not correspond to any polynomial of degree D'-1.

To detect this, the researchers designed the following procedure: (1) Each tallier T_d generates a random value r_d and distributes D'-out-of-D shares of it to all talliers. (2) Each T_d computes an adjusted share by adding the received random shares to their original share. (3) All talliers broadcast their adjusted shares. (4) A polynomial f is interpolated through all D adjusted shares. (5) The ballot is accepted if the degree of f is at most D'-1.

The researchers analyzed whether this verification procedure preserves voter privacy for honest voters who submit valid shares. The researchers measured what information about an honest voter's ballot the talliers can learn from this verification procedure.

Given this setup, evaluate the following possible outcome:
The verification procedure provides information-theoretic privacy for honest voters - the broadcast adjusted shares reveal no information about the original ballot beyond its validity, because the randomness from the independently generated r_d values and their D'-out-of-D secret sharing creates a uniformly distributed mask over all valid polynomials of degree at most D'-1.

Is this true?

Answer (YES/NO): YES